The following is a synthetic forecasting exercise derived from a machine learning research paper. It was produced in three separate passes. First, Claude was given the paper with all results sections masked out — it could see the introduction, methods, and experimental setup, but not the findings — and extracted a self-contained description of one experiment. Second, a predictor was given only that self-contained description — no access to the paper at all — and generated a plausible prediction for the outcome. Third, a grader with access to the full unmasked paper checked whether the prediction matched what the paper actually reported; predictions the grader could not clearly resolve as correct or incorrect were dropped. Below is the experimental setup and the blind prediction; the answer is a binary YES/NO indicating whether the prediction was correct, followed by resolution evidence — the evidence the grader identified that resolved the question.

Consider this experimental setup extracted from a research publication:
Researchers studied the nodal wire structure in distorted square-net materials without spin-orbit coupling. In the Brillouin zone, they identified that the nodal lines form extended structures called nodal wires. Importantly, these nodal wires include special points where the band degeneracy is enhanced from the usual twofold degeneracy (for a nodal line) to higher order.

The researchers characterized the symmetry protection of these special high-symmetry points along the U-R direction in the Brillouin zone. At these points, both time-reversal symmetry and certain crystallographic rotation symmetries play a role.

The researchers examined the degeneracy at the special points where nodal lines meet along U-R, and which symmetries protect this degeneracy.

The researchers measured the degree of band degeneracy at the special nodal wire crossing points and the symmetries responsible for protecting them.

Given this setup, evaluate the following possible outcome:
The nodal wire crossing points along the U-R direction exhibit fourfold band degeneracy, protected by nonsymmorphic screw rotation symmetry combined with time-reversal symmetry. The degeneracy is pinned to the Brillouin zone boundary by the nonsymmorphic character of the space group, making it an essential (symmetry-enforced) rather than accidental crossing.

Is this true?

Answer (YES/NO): NO